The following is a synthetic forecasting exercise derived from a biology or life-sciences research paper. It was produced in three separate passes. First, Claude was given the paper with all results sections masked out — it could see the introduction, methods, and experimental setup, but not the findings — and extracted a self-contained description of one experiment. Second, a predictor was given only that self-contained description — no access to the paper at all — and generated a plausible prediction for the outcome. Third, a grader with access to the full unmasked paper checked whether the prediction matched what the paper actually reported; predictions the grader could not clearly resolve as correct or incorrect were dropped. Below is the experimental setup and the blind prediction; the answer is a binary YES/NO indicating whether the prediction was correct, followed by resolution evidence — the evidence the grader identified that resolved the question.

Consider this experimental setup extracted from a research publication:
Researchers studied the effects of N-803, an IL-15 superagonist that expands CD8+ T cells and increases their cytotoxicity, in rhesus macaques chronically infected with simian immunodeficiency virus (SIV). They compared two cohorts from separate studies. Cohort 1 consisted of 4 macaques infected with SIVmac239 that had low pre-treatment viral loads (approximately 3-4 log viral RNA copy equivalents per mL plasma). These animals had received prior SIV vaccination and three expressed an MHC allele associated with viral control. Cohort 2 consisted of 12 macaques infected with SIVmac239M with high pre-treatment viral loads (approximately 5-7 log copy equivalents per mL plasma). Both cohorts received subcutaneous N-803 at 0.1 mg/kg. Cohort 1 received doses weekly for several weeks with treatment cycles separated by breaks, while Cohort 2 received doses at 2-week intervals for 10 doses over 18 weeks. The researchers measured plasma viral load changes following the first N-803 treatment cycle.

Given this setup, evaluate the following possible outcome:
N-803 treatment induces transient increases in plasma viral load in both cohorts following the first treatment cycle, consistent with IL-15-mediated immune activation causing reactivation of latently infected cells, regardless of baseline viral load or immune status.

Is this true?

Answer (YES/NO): NO